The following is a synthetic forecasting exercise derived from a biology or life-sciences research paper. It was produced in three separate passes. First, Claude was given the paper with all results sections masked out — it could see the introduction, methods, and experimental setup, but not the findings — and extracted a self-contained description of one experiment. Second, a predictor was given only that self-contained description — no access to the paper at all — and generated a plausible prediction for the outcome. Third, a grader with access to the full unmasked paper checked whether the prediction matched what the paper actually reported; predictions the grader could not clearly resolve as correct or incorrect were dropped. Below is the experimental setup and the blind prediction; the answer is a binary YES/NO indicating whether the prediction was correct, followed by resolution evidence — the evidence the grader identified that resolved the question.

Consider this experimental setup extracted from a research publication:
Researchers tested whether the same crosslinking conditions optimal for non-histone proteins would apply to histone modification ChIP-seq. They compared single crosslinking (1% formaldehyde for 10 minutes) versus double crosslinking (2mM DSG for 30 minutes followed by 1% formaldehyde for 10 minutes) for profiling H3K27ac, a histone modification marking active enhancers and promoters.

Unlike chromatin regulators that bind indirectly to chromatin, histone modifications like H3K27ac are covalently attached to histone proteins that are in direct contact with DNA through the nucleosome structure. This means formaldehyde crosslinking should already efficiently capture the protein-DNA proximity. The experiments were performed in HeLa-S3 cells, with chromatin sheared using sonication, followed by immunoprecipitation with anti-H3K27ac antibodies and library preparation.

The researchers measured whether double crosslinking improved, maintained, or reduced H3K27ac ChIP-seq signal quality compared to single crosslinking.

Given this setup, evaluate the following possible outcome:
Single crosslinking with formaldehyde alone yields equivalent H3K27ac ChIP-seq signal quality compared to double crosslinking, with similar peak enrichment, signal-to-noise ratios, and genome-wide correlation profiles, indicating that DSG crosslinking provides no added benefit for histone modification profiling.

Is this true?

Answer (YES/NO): YES